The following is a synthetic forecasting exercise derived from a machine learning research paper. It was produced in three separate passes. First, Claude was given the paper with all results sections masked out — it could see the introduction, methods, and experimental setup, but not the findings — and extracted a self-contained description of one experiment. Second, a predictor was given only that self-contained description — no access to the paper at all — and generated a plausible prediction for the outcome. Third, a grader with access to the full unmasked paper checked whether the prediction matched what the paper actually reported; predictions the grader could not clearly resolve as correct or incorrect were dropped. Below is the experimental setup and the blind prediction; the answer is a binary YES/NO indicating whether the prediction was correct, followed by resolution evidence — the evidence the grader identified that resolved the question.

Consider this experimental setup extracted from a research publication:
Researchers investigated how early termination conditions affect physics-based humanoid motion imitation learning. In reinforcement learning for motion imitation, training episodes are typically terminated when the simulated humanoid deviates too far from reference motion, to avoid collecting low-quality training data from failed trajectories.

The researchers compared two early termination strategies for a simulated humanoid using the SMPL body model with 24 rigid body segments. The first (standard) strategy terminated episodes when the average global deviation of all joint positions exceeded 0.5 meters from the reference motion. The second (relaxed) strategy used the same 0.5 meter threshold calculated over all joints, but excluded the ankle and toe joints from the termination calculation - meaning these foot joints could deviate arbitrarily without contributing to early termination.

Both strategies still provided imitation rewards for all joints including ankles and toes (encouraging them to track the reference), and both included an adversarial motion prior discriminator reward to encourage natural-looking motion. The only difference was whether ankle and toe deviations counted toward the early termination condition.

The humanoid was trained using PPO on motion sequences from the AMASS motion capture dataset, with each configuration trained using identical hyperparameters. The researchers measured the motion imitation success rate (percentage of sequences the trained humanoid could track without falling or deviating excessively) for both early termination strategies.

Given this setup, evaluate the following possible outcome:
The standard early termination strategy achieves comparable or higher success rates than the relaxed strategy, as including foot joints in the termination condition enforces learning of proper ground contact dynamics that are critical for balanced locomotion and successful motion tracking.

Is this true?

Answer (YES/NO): NO